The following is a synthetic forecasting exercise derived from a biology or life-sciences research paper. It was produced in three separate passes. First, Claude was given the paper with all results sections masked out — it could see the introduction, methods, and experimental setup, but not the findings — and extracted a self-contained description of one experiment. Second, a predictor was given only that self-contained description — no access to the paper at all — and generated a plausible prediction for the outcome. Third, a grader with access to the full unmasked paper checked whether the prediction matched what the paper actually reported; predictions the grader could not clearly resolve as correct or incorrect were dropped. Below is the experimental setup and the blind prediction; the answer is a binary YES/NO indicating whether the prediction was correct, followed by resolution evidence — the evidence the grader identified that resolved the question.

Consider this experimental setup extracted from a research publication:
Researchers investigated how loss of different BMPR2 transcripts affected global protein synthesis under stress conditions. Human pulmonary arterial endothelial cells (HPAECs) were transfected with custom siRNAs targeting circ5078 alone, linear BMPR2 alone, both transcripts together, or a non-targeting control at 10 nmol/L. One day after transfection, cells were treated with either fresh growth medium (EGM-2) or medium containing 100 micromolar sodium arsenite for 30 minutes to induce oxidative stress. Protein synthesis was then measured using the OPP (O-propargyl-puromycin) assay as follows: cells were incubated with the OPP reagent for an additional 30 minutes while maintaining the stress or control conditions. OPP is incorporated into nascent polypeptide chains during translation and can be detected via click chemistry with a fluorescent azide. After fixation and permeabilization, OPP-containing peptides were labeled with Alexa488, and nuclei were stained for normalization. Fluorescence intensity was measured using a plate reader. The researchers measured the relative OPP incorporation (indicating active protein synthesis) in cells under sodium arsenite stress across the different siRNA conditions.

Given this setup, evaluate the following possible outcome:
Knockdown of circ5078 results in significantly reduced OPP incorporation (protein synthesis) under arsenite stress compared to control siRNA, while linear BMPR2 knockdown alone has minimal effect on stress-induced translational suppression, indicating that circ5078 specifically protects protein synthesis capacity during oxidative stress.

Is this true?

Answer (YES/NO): NO